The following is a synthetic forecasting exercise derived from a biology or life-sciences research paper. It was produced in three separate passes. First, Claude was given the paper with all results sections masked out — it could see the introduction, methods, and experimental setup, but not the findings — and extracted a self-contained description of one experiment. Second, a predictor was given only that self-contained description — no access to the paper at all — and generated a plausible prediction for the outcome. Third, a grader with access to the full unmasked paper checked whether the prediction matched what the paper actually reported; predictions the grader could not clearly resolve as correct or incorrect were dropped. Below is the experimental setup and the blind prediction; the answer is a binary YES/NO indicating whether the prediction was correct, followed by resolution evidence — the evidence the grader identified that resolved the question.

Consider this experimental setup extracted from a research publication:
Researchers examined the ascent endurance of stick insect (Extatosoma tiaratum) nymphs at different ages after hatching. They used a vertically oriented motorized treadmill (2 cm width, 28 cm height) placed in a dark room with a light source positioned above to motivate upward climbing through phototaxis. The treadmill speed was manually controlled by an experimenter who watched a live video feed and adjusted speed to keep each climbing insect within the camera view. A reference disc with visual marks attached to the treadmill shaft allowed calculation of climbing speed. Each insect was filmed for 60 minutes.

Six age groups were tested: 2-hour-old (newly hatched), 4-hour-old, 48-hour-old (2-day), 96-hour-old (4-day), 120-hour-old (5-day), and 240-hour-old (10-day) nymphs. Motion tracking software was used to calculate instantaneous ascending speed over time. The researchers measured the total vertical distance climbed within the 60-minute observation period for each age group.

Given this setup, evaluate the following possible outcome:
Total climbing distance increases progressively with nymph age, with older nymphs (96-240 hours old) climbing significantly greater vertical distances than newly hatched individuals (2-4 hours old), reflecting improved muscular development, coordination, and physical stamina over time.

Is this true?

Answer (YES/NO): NO